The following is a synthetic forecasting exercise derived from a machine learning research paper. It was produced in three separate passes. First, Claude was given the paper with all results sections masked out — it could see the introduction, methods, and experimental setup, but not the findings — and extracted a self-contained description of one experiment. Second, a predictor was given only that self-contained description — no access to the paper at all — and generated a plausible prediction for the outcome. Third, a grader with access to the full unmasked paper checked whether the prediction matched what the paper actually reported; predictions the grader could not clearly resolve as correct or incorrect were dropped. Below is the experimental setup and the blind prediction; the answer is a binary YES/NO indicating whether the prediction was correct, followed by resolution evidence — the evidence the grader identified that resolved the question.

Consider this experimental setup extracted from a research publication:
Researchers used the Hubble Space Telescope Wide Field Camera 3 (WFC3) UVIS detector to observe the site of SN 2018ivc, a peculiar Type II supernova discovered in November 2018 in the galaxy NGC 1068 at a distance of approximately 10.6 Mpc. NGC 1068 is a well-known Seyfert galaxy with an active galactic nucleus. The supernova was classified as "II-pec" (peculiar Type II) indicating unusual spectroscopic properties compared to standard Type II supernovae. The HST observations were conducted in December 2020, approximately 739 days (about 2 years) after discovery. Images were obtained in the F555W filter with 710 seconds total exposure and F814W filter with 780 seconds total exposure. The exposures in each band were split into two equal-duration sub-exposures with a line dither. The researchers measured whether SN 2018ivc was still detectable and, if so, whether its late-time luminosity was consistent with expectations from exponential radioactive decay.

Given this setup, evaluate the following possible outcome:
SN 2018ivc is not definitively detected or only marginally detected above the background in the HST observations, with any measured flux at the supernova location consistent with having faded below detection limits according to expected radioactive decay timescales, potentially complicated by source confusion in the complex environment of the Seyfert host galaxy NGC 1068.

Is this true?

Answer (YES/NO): NO